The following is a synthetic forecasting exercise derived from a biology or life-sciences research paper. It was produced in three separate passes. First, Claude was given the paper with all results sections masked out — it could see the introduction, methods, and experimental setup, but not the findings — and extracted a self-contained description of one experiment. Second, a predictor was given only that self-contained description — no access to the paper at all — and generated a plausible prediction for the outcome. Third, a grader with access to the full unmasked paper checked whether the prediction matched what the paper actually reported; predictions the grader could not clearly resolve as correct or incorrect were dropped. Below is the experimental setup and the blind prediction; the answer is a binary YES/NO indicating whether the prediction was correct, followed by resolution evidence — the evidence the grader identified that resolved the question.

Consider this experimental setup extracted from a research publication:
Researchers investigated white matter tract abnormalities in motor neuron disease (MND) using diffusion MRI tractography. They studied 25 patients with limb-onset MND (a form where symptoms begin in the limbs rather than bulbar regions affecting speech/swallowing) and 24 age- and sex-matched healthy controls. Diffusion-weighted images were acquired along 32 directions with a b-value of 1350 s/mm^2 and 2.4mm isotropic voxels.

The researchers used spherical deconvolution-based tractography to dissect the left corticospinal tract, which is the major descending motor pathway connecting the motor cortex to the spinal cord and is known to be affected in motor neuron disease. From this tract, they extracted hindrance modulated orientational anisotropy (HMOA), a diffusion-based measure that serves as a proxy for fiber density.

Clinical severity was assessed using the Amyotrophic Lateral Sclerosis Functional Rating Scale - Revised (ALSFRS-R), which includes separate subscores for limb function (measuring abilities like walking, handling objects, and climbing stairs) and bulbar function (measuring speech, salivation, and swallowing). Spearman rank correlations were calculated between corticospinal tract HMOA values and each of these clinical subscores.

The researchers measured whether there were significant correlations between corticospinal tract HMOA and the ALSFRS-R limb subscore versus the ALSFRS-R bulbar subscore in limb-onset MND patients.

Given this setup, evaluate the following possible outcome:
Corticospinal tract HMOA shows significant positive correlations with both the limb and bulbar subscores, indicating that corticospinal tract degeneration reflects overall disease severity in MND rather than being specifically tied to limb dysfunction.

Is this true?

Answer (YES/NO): NO